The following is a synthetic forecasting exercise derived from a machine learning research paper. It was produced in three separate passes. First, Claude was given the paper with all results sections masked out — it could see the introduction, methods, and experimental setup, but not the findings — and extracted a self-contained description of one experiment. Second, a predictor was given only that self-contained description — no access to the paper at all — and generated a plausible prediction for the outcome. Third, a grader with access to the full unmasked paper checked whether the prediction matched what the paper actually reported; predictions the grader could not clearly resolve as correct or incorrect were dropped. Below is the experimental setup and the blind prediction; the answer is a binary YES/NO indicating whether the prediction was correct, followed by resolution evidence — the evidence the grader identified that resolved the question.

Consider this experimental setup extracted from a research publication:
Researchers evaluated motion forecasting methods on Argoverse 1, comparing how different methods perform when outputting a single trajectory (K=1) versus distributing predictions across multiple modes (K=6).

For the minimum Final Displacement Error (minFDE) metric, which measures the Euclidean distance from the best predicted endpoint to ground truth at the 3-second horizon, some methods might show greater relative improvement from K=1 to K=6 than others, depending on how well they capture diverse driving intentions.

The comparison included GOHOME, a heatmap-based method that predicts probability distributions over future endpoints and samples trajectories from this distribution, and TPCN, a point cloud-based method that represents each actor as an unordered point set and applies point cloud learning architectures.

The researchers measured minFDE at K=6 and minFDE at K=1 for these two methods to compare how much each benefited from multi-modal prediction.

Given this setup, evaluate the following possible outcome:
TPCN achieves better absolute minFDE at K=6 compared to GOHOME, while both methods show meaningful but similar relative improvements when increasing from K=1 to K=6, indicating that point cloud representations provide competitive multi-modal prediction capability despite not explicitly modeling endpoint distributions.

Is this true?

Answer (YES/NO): YES